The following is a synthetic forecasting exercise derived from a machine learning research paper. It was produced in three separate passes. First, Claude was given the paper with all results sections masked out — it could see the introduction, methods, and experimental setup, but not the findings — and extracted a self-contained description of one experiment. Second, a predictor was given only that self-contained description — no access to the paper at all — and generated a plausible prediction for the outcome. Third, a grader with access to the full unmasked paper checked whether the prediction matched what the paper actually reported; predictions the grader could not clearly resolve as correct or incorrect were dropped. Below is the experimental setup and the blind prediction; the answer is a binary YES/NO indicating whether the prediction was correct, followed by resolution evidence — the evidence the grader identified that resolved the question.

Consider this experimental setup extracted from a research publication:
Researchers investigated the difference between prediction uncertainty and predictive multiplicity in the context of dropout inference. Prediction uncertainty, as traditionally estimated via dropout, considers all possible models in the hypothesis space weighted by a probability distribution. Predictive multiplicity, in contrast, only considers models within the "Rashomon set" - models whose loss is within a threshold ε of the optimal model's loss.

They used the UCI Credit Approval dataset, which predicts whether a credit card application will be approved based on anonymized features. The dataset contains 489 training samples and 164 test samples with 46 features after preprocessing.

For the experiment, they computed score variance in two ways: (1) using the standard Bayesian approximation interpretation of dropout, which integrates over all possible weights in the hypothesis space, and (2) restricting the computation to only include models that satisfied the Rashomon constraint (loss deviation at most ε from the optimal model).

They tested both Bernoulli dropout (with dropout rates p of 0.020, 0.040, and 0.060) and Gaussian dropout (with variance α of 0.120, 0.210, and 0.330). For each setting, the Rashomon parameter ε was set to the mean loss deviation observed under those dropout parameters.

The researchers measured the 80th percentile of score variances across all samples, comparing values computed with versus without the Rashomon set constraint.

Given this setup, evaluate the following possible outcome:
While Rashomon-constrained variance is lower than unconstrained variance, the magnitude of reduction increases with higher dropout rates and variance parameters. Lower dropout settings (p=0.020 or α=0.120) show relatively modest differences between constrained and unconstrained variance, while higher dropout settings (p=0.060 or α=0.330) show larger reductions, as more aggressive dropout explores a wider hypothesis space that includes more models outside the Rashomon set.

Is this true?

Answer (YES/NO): NO